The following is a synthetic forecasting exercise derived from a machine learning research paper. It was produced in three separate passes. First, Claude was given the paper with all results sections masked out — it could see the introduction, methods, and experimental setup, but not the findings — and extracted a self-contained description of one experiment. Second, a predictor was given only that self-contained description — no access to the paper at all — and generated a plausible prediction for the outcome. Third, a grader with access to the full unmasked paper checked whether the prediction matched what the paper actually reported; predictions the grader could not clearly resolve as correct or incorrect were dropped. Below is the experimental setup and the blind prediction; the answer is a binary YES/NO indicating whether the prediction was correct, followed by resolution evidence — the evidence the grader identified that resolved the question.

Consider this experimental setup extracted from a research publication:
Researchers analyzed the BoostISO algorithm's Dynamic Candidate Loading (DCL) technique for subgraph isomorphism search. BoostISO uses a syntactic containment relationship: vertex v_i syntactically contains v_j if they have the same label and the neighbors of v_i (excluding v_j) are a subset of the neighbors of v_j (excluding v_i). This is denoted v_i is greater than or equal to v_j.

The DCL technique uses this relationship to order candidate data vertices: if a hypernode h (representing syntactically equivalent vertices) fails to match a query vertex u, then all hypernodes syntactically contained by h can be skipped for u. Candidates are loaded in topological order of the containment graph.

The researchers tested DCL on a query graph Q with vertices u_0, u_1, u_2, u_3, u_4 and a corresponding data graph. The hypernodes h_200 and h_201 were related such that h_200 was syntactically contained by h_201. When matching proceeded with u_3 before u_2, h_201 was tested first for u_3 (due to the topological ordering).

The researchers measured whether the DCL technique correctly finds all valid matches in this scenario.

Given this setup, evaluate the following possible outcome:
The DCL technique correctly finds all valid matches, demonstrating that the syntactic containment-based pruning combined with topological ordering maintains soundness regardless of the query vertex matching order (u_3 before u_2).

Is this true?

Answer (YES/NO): NO